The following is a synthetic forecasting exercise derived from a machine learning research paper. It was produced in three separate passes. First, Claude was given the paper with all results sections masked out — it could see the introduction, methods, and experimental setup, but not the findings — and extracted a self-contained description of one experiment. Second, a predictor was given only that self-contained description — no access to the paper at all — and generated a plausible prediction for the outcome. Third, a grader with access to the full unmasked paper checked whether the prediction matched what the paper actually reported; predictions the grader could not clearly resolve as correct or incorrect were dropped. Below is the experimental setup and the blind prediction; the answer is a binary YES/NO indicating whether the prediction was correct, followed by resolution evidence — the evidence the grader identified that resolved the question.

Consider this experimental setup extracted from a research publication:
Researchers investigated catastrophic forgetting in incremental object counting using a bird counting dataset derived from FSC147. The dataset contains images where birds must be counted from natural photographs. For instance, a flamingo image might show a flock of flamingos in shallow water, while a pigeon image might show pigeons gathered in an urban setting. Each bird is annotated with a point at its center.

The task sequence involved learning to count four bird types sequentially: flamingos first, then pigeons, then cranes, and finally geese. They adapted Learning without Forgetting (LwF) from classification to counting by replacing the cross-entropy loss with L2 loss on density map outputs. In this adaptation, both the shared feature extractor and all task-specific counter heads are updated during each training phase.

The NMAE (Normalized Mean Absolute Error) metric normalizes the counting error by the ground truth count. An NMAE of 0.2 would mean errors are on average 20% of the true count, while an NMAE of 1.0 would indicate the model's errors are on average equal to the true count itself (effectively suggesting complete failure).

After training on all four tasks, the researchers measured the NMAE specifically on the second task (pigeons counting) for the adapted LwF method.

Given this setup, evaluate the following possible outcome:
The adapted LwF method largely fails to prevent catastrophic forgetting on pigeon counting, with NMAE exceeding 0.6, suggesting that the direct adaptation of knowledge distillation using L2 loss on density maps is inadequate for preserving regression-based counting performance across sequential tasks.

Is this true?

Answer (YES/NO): YES